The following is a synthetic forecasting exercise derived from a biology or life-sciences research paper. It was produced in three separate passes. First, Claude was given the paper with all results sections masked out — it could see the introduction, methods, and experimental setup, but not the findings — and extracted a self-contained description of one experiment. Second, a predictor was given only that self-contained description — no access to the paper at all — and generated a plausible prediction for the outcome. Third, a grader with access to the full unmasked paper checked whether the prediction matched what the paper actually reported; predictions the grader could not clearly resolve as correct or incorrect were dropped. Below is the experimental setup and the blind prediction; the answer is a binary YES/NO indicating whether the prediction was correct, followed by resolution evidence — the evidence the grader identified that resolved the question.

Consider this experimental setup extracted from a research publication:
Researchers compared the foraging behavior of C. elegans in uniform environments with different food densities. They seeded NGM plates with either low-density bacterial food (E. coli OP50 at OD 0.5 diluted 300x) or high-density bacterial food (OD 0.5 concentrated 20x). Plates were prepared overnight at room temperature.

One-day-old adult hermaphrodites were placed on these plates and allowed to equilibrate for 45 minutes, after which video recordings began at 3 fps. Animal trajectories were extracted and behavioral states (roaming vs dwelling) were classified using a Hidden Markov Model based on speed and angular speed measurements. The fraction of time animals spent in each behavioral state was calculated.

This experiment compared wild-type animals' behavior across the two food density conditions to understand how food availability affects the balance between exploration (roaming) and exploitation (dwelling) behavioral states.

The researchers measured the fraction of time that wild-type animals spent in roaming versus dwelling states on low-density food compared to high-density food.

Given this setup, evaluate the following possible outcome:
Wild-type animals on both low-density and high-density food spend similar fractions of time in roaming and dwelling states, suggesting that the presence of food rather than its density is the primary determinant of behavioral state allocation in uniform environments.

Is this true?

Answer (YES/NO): NO